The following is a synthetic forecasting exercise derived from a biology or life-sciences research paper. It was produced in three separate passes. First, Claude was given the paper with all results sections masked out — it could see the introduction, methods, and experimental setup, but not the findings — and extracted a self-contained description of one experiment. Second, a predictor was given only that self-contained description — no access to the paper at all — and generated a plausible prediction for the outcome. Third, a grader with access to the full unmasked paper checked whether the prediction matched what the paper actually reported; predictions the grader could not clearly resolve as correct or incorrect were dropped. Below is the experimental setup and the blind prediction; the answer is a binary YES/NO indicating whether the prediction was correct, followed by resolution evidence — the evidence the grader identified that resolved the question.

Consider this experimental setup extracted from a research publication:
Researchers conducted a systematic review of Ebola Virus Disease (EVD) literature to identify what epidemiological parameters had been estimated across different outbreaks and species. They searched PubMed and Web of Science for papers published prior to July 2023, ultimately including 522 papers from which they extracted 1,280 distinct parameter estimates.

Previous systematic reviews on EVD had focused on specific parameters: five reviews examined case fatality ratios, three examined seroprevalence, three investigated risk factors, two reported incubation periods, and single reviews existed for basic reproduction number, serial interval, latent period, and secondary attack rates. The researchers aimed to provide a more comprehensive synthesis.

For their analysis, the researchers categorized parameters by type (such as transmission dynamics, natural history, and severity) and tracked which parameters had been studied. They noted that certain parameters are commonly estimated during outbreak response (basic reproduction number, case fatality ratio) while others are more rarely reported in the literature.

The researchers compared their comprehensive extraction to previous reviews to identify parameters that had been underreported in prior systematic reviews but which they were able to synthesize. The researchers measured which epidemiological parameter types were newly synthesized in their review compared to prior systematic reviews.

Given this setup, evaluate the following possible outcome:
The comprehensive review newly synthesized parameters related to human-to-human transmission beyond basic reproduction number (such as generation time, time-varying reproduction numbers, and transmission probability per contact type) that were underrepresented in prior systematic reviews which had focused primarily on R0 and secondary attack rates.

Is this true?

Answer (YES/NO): NO